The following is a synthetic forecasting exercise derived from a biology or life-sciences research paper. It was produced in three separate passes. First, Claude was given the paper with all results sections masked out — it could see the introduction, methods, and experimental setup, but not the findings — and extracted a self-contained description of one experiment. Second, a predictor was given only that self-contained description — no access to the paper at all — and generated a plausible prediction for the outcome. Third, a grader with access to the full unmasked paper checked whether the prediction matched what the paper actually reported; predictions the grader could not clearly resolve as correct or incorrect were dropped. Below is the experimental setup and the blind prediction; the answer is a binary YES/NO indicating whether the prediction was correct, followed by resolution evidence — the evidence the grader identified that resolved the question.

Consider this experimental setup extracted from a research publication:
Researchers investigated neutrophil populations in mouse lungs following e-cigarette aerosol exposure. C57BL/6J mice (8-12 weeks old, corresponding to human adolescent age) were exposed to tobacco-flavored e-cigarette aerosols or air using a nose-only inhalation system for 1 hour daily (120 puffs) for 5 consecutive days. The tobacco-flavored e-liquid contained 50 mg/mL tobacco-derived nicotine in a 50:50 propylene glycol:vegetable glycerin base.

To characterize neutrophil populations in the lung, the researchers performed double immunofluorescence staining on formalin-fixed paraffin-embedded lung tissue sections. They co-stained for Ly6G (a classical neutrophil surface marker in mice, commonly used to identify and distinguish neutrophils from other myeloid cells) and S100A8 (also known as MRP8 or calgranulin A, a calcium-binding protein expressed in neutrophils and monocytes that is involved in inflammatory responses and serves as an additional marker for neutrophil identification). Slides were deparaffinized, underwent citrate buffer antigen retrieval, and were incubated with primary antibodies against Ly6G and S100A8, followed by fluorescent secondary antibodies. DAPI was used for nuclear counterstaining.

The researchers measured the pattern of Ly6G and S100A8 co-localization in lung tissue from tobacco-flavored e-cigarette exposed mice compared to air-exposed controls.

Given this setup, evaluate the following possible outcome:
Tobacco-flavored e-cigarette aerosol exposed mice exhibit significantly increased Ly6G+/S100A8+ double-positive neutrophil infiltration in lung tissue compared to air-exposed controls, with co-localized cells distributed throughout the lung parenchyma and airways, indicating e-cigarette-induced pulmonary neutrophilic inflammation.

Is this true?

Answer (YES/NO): NO